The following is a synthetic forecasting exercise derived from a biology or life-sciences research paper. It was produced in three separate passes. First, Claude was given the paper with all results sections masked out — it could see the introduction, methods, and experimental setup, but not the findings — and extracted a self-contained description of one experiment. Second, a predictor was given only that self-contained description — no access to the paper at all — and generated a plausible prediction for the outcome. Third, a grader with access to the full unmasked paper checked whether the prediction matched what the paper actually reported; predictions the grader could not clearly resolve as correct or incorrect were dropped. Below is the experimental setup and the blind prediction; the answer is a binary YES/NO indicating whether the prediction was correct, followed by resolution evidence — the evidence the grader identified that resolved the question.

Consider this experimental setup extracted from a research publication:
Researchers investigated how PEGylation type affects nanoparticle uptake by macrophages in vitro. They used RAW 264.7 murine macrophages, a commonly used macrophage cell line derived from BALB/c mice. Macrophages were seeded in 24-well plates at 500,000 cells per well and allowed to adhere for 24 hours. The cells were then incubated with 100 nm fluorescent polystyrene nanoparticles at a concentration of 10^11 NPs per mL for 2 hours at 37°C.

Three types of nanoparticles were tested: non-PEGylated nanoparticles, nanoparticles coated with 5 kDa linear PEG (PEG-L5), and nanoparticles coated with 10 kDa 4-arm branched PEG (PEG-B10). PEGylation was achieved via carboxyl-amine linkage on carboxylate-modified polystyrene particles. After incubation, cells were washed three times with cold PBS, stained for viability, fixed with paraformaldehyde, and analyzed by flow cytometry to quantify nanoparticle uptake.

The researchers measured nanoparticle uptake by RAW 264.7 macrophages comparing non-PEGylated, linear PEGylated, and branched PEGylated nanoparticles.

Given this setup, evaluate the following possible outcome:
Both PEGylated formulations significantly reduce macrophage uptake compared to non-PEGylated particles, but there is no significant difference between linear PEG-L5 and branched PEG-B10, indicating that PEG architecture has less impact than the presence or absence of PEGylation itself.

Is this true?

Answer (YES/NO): NO